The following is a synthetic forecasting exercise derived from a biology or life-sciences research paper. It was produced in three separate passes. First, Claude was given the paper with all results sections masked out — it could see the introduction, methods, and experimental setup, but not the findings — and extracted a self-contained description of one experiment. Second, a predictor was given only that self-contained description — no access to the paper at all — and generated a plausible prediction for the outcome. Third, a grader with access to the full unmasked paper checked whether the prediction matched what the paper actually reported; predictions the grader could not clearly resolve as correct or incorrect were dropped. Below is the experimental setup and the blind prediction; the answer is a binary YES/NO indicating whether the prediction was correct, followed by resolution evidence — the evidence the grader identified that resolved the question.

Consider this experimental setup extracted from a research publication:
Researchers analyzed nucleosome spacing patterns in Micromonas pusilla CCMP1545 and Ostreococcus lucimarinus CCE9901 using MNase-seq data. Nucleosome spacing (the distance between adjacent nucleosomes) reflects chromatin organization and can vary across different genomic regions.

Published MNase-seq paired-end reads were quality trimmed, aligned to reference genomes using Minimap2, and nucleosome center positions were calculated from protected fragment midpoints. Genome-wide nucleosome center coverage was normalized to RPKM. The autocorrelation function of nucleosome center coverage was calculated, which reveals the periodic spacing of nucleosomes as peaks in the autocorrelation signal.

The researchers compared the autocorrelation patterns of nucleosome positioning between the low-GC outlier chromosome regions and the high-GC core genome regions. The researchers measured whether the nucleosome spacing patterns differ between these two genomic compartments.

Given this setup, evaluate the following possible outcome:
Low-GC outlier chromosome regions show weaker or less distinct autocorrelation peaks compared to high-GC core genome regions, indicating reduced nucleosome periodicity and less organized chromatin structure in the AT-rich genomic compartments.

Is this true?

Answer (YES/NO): YES